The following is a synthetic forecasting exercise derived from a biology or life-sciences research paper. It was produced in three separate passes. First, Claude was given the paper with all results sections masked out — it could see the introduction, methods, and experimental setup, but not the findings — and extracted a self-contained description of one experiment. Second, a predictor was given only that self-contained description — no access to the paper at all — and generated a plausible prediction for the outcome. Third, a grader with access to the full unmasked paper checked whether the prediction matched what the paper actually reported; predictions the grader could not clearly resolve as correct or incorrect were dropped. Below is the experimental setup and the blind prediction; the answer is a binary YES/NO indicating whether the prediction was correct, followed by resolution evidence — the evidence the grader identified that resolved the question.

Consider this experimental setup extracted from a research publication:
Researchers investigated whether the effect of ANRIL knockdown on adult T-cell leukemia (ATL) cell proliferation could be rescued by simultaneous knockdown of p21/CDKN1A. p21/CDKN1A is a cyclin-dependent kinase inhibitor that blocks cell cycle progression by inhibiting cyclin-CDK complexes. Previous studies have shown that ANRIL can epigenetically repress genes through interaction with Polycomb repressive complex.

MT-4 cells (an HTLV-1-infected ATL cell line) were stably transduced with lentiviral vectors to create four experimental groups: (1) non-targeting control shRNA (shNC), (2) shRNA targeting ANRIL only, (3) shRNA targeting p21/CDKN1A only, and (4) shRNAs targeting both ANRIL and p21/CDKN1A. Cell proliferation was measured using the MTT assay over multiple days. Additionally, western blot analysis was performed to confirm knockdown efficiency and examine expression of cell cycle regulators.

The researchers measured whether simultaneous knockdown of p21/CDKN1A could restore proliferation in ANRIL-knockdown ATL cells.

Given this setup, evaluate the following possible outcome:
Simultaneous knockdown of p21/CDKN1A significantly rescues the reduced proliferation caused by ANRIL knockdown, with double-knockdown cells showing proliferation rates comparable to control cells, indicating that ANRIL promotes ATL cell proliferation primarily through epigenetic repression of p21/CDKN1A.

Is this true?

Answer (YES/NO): NO